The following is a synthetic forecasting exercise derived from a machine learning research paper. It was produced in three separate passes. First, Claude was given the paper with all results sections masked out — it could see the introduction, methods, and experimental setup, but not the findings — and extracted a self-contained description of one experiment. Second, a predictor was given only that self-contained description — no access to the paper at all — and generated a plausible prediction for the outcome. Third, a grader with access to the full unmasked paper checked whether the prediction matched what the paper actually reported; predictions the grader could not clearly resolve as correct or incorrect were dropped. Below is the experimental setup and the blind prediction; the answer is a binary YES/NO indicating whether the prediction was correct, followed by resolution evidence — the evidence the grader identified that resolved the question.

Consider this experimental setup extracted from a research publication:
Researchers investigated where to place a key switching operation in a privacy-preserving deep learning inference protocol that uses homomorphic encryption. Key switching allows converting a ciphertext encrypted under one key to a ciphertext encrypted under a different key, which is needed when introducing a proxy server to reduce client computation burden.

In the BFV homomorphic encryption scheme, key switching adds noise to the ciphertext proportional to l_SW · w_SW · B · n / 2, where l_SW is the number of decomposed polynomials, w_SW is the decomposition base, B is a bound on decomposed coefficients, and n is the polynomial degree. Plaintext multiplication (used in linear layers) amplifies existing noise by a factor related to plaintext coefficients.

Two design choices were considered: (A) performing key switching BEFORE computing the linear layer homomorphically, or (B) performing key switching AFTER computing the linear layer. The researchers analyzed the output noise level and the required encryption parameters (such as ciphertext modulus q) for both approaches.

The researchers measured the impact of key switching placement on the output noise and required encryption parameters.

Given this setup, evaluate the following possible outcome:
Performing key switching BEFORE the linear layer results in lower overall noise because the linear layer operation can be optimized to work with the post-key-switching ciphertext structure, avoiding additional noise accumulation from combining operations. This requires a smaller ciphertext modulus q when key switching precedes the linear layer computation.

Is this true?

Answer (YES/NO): NO